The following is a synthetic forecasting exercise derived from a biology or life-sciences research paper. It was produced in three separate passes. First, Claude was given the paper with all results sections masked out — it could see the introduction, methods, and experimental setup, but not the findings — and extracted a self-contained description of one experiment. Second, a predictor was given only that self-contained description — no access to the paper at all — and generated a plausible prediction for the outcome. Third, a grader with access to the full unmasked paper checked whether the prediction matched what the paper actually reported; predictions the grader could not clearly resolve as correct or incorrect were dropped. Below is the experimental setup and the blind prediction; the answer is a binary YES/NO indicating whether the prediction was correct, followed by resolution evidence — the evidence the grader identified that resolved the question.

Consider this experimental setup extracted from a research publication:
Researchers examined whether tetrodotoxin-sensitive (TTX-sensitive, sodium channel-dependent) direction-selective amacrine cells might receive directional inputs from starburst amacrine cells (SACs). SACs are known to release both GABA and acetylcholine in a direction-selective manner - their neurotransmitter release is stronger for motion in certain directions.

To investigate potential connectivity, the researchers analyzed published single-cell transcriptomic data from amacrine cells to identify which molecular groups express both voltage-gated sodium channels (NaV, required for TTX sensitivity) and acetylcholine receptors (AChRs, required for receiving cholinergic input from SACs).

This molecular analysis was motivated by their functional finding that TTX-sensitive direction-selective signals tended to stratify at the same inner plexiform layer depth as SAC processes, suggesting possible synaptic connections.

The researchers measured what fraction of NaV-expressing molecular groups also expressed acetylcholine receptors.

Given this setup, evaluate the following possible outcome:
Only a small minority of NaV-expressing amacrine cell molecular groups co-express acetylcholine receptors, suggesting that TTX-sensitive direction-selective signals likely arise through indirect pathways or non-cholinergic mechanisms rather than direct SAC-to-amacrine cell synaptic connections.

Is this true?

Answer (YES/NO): NO